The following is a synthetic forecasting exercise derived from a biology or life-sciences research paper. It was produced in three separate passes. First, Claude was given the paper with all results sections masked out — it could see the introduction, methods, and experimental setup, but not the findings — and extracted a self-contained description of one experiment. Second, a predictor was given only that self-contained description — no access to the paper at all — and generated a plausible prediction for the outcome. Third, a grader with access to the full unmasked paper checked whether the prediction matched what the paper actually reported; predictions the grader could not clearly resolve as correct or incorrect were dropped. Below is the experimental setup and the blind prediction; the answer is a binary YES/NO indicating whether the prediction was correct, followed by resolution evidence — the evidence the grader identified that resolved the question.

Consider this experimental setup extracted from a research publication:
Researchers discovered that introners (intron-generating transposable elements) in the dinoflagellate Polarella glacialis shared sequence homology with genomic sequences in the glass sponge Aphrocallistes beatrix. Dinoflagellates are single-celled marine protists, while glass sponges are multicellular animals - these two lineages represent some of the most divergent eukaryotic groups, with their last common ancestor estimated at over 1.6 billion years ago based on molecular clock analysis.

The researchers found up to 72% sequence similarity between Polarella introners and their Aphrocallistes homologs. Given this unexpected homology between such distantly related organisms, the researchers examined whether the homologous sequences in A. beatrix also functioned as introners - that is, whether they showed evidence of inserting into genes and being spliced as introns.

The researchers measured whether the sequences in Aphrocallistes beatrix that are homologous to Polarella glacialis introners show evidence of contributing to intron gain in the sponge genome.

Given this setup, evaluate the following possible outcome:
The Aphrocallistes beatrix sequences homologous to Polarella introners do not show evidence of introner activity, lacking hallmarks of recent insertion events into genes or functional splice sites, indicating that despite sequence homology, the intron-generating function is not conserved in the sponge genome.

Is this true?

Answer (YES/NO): YES